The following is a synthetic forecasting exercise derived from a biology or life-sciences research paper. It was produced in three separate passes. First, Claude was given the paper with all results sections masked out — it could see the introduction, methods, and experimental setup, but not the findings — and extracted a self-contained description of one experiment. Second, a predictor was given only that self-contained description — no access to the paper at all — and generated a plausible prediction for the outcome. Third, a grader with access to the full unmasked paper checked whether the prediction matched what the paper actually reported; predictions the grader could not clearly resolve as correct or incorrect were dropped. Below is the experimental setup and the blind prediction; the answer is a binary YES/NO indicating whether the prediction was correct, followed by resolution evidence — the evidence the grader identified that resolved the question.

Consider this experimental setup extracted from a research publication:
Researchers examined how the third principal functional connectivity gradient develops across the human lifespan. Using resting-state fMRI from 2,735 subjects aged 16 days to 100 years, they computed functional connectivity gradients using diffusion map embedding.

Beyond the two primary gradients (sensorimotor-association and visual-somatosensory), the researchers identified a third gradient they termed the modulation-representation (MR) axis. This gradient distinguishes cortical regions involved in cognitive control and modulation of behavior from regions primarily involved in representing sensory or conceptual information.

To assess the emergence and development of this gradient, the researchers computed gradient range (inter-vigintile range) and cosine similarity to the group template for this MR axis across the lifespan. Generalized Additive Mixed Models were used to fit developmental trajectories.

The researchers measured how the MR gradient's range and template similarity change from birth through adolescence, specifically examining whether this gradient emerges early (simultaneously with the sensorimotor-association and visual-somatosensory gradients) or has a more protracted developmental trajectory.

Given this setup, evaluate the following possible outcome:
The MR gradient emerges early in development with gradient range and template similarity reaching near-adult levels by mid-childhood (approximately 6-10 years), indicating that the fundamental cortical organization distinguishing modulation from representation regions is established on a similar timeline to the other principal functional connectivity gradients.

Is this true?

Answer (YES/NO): NO